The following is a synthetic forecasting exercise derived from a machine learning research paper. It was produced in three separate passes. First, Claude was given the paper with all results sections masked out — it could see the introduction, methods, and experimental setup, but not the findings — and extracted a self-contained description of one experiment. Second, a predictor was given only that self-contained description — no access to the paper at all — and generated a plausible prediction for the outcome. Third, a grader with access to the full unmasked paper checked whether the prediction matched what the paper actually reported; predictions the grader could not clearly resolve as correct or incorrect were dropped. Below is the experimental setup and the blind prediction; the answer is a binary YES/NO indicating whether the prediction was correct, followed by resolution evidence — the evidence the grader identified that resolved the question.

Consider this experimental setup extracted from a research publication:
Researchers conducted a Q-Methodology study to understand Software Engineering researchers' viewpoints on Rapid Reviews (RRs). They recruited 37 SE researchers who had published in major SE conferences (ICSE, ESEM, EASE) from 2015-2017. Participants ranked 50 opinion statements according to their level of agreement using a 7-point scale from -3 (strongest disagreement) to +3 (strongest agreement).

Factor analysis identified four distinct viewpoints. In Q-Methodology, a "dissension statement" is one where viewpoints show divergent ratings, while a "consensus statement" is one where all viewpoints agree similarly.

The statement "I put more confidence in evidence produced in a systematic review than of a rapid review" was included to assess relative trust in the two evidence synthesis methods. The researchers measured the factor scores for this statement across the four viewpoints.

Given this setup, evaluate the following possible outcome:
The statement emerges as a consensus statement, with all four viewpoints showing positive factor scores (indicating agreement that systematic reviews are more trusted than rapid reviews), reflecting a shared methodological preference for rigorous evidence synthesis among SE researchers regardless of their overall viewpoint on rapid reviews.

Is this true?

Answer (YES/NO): NO